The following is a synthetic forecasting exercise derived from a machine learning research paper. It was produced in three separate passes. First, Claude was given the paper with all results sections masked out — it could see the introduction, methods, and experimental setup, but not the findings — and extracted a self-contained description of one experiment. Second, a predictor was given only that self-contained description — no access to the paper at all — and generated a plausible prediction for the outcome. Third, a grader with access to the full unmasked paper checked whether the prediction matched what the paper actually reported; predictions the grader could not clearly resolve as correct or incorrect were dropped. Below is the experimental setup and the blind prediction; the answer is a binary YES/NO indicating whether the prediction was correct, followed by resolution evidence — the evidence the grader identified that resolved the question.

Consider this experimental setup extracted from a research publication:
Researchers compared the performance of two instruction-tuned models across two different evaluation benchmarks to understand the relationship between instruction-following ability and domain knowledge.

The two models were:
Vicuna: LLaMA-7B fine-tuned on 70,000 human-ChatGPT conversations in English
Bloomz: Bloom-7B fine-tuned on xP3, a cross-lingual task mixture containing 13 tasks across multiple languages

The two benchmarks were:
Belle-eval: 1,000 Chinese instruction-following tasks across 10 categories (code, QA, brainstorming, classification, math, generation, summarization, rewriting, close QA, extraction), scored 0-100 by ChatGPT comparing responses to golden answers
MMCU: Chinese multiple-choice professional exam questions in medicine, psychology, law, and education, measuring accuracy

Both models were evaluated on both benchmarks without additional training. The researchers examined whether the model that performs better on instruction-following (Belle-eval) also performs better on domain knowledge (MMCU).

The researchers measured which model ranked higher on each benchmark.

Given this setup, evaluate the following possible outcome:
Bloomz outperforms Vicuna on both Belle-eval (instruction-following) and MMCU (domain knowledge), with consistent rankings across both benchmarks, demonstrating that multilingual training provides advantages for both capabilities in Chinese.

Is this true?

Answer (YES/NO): NO